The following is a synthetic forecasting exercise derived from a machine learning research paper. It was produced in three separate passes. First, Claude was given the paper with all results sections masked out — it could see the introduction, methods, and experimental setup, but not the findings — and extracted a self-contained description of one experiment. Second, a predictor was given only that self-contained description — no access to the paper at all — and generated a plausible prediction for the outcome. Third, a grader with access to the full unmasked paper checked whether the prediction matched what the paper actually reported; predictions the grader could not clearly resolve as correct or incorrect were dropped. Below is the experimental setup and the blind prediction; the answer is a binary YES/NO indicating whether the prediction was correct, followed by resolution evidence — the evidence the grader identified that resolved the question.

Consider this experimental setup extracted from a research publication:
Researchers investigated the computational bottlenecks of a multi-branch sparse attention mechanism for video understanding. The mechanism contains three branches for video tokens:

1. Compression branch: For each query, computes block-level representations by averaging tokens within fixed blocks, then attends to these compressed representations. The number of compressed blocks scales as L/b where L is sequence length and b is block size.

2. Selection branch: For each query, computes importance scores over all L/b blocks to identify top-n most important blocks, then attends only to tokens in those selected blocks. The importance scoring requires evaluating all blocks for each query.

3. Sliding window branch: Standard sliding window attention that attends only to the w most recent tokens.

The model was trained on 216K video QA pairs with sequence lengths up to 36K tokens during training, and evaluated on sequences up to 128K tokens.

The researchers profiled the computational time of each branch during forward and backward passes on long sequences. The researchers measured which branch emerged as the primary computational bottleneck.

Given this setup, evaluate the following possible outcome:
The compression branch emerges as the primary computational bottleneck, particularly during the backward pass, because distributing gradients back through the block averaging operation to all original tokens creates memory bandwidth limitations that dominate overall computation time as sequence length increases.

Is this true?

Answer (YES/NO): NO